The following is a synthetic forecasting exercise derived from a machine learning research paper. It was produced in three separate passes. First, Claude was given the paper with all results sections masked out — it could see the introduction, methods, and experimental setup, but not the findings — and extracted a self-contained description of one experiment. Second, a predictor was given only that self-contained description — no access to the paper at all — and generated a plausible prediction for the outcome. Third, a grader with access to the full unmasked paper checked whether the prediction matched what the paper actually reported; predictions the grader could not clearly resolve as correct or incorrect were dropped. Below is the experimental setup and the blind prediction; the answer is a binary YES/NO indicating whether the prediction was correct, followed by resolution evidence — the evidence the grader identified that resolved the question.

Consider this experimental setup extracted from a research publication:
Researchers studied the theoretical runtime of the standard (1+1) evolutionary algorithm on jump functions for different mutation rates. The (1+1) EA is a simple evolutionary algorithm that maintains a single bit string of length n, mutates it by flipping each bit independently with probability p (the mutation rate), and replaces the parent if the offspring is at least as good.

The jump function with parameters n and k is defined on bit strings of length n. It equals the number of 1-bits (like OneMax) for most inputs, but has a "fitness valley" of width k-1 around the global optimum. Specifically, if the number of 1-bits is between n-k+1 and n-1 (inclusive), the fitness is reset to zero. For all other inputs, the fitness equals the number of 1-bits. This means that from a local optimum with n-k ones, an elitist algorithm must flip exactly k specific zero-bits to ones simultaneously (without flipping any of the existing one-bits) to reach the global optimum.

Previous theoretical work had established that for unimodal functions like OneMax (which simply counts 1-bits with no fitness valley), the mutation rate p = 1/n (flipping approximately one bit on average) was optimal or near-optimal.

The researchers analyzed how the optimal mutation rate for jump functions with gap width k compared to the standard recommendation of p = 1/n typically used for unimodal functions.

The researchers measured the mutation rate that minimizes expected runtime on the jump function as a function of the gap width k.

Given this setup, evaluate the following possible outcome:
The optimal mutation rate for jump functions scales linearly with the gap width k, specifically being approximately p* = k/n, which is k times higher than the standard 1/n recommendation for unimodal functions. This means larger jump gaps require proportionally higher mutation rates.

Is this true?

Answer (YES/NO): YES